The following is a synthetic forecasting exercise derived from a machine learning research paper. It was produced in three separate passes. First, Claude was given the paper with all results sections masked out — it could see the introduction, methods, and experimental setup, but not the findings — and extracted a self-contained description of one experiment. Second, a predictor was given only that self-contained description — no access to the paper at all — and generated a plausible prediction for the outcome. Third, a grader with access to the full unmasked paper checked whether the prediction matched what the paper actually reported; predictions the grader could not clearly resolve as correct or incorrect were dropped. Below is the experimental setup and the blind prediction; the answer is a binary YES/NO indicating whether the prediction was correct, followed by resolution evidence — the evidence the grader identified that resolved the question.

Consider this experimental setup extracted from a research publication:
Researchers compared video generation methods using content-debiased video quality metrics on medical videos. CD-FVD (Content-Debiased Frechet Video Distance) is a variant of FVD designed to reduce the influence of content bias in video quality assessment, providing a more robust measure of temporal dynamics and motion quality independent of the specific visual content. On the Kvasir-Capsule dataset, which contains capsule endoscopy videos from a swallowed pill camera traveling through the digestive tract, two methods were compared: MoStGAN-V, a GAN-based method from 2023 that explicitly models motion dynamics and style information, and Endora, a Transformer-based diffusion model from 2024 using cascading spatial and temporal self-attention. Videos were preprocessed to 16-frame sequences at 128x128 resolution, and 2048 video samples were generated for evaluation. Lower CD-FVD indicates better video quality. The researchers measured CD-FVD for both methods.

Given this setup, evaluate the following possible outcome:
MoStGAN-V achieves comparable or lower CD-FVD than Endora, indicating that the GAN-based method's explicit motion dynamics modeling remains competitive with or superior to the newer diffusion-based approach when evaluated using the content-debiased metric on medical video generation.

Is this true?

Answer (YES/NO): NO